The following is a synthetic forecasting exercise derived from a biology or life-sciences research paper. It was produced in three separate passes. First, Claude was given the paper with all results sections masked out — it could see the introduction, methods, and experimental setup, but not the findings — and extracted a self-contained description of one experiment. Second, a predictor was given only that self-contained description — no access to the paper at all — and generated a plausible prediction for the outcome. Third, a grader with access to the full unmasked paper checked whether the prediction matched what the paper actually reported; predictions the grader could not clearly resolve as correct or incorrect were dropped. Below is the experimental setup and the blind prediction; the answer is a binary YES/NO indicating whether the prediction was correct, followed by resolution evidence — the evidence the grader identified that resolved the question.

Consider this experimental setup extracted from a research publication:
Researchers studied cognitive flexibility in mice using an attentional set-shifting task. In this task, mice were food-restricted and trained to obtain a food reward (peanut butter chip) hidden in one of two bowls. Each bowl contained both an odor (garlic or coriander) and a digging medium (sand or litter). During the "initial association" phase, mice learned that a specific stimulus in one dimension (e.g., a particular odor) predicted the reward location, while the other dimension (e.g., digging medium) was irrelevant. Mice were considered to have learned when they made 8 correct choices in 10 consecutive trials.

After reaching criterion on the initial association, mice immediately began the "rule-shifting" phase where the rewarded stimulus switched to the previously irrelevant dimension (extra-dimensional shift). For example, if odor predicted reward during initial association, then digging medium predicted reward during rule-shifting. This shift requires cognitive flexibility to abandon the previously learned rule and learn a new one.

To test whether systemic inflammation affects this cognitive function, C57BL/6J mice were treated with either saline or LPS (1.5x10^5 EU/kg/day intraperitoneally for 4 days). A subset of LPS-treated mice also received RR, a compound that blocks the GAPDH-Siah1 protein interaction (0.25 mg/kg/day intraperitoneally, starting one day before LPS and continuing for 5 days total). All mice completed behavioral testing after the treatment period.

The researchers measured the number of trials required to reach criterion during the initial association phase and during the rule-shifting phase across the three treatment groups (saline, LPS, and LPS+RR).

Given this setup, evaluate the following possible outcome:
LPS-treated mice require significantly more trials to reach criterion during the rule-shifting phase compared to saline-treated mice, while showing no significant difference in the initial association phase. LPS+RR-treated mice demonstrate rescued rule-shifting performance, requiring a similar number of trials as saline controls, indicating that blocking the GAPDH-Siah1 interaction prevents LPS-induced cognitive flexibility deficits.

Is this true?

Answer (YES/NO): YES